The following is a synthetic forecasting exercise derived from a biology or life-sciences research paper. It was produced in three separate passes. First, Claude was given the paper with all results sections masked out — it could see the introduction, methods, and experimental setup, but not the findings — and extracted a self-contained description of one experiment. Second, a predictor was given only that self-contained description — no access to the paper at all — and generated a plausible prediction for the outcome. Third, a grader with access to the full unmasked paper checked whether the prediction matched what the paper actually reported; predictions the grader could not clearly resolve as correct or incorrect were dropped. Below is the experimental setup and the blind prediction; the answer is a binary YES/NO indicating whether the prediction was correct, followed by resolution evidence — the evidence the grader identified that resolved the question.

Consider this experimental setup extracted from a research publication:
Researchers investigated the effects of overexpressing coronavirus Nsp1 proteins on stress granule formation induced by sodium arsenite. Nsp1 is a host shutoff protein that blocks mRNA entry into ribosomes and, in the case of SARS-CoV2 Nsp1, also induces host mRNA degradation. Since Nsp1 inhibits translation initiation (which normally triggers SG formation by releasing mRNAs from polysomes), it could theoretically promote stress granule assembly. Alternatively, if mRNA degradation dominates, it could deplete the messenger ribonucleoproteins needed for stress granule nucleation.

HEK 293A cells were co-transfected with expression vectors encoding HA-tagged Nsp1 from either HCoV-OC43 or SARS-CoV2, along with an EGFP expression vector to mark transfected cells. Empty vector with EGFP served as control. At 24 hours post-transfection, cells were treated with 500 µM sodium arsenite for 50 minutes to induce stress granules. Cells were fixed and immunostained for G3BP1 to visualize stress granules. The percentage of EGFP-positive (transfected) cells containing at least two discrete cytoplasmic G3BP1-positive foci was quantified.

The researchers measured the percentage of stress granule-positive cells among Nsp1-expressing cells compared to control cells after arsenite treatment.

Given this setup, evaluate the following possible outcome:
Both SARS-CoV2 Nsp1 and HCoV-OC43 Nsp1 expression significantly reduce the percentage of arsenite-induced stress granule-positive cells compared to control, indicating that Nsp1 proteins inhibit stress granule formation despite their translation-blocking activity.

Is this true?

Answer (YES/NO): YES